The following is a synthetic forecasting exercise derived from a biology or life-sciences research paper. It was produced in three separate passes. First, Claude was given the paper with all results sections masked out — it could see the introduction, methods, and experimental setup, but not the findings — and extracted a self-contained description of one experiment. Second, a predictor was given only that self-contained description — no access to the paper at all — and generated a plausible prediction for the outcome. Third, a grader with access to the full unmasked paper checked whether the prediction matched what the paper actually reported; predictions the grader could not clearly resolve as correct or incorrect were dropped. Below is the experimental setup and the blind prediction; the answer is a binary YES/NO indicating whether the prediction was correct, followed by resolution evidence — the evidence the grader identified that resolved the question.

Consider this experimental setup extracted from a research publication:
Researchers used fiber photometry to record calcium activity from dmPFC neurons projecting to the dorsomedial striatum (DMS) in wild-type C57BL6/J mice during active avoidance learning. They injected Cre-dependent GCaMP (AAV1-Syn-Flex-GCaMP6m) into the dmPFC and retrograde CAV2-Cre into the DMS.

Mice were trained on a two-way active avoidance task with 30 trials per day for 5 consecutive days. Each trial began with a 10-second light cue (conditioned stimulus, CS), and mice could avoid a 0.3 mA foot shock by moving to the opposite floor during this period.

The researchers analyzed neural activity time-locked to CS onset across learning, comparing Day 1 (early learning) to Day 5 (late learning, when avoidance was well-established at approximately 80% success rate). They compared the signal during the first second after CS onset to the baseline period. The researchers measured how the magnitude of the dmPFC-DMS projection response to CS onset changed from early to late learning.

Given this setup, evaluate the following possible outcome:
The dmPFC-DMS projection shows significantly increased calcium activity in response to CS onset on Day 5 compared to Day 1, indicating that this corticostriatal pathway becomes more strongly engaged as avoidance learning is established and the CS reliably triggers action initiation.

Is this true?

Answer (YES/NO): YES